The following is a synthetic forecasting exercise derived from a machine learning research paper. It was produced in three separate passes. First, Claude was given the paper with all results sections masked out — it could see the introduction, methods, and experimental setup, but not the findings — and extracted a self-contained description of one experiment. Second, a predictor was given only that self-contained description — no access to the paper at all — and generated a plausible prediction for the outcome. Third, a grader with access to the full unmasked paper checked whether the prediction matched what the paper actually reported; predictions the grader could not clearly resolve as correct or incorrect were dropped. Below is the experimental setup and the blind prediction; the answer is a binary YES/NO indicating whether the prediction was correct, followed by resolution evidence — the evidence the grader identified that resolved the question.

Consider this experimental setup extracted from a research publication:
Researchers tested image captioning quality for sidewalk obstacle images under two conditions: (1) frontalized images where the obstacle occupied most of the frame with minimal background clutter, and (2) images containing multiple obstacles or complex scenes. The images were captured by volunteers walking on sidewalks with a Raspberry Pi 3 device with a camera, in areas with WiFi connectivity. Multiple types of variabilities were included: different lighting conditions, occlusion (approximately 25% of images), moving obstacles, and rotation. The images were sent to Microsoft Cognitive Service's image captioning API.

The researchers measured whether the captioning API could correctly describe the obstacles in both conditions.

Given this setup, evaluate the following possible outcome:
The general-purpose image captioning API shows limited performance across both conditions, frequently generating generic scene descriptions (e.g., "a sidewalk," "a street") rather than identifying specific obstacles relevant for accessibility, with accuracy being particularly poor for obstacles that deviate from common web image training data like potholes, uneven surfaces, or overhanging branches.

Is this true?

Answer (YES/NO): NO